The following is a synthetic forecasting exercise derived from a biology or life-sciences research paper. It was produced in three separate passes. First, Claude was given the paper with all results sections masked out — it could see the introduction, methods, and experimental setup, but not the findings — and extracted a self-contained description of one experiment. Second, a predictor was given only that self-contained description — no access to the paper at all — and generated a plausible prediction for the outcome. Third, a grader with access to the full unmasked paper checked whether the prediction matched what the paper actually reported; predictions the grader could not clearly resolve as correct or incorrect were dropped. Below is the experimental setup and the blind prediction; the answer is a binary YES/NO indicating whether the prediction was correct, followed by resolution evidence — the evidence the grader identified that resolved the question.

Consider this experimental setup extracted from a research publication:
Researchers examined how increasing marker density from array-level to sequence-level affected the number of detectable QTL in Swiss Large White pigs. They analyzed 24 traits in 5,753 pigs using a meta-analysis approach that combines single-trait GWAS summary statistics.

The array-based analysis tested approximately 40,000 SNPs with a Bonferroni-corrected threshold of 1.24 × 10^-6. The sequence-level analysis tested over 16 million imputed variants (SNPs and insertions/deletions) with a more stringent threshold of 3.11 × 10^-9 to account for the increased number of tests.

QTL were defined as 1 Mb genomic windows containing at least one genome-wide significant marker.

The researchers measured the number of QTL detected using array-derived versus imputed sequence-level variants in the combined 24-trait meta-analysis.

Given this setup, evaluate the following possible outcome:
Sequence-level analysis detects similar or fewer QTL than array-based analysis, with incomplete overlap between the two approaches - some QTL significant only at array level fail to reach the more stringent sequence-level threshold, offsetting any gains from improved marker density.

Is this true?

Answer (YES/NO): NO